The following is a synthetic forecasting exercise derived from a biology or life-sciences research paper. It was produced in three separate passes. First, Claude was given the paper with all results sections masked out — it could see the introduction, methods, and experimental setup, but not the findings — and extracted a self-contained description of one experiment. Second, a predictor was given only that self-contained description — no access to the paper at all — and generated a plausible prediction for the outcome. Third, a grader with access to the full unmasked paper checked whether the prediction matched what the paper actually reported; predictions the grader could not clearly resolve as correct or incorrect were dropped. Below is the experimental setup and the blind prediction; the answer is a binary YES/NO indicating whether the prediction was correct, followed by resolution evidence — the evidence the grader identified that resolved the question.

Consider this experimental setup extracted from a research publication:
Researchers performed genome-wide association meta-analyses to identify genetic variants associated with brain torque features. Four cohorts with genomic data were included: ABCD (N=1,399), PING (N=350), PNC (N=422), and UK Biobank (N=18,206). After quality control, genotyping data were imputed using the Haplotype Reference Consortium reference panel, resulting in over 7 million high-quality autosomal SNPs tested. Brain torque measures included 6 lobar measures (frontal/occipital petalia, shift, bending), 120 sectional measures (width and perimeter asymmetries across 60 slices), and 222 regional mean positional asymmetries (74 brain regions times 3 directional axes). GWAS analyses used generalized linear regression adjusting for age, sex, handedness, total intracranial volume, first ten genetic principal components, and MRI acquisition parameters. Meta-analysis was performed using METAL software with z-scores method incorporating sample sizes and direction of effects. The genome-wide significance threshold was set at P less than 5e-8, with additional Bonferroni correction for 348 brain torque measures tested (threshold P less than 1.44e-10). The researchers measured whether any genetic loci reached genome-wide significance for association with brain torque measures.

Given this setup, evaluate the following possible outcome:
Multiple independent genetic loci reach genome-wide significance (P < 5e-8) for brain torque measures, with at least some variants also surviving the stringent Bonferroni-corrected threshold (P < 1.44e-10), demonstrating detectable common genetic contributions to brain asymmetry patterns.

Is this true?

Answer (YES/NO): YES